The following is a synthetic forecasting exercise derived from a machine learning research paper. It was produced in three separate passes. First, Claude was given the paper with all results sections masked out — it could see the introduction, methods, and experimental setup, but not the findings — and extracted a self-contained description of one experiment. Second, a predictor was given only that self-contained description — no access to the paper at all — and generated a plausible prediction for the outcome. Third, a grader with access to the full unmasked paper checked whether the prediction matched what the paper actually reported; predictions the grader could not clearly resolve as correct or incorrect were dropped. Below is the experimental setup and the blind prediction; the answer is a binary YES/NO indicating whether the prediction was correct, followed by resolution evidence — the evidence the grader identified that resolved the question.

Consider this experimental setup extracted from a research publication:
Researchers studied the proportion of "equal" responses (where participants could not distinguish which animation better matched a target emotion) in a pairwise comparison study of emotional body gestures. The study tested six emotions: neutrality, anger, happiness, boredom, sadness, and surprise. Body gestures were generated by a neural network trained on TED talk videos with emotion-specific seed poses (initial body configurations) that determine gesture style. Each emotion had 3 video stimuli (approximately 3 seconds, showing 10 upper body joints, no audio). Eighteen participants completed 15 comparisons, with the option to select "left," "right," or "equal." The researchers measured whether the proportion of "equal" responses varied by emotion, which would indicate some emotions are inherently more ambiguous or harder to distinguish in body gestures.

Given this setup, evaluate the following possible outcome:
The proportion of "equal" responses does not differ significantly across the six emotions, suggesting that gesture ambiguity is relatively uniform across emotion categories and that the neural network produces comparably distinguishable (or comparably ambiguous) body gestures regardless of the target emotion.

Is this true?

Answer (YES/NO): NO